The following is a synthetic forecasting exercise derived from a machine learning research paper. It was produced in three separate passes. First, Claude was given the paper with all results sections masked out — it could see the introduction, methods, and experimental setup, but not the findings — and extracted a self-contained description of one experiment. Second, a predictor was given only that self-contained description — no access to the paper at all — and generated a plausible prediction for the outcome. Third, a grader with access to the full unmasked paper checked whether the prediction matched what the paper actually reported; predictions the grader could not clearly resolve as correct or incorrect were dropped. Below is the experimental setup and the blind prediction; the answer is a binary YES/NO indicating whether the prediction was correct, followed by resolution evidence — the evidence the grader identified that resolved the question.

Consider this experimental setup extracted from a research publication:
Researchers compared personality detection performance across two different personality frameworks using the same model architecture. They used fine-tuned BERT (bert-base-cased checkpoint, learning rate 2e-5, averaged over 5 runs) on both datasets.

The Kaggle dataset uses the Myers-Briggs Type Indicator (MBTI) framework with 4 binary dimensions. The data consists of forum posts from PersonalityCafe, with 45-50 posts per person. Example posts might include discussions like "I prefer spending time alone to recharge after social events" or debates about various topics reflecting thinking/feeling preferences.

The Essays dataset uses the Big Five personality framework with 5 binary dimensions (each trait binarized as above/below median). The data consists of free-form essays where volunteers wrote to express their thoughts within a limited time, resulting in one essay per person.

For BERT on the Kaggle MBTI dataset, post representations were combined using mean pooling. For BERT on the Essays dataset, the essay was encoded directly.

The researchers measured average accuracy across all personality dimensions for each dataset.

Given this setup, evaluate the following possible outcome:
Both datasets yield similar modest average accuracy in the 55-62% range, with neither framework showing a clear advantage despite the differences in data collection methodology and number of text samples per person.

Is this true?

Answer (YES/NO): NO